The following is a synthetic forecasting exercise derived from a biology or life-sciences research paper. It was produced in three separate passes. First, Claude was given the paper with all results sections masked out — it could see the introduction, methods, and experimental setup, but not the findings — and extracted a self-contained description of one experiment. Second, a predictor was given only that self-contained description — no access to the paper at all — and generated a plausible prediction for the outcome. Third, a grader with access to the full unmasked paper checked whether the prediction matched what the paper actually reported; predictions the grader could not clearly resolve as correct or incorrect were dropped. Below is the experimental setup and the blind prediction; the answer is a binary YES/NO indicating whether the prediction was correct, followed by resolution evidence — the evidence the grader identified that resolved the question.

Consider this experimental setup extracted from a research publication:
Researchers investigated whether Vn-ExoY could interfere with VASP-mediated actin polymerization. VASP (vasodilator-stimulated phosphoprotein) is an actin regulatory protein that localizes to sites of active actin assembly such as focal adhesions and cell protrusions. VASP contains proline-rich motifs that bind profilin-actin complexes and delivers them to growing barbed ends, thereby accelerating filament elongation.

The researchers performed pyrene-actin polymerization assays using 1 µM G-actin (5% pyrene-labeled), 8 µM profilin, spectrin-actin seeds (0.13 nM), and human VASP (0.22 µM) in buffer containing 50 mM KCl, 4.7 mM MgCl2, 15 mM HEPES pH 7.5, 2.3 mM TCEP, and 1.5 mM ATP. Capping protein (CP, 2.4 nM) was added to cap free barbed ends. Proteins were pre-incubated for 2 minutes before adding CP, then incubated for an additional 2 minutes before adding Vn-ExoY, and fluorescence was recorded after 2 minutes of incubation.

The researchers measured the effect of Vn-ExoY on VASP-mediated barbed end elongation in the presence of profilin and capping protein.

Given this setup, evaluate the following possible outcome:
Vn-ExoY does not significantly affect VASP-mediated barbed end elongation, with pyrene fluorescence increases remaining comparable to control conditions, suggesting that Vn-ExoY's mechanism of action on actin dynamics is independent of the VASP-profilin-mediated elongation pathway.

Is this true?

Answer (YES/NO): NO